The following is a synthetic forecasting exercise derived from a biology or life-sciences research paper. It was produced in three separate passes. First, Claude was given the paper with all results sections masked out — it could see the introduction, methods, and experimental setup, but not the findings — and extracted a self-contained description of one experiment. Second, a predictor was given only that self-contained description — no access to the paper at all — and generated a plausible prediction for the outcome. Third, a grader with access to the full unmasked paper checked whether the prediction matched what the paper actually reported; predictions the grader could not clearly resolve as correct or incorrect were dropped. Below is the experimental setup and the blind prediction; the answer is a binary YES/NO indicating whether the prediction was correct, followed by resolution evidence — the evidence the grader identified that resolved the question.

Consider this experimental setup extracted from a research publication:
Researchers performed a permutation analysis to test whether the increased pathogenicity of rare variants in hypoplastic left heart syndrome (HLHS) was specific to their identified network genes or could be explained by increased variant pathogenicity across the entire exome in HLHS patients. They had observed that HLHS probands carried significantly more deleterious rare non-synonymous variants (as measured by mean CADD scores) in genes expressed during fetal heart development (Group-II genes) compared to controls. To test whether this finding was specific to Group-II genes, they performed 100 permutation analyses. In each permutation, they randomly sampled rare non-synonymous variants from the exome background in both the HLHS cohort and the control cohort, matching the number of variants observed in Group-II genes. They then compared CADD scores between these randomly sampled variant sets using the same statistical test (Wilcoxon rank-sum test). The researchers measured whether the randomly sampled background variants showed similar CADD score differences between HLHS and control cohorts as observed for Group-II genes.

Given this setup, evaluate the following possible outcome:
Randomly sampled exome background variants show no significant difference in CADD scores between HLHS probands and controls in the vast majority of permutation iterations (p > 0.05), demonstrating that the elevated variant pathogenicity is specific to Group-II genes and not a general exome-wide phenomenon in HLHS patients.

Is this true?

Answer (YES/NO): YES